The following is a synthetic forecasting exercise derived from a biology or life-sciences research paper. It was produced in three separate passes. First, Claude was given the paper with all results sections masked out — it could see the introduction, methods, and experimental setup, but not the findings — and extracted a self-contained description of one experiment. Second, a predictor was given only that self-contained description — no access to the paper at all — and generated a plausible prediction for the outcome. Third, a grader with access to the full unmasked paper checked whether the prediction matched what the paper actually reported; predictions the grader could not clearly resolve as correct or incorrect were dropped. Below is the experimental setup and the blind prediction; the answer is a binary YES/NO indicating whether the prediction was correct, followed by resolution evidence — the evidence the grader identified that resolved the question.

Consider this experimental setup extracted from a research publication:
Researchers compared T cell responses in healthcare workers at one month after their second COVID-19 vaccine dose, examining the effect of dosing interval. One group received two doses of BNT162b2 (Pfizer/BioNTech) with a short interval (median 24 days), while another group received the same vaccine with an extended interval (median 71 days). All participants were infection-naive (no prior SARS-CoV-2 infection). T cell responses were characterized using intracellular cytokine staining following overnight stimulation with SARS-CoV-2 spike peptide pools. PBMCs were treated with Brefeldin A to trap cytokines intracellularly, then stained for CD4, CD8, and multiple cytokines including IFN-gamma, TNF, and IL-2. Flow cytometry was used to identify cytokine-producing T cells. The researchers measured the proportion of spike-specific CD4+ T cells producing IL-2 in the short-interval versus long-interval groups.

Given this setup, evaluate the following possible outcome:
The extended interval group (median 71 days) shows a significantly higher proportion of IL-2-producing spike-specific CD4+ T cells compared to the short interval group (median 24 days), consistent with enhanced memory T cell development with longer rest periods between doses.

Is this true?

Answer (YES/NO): YES